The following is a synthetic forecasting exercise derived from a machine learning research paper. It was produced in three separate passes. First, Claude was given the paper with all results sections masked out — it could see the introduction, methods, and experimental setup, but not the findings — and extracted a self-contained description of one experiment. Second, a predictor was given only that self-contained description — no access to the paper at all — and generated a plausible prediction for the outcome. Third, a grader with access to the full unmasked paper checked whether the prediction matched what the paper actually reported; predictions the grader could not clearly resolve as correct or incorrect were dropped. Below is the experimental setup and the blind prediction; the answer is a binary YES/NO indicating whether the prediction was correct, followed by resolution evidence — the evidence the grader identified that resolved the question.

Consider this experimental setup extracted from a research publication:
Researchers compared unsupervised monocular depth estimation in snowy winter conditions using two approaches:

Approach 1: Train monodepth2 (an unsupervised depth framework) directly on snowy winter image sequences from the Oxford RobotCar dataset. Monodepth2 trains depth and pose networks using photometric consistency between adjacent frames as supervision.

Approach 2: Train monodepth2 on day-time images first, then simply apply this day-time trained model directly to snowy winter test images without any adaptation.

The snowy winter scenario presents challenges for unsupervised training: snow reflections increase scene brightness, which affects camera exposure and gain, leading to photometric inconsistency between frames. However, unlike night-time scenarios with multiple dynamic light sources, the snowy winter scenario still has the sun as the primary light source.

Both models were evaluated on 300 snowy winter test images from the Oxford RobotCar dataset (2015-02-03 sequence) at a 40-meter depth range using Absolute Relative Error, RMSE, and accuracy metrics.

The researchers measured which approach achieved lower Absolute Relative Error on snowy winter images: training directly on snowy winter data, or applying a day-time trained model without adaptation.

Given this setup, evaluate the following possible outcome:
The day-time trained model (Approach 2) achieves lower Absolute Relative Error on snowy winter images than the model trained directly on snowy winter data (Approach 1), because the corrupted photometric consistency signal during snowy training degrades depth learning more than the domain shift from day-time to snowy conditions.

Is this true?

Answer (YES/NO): NO